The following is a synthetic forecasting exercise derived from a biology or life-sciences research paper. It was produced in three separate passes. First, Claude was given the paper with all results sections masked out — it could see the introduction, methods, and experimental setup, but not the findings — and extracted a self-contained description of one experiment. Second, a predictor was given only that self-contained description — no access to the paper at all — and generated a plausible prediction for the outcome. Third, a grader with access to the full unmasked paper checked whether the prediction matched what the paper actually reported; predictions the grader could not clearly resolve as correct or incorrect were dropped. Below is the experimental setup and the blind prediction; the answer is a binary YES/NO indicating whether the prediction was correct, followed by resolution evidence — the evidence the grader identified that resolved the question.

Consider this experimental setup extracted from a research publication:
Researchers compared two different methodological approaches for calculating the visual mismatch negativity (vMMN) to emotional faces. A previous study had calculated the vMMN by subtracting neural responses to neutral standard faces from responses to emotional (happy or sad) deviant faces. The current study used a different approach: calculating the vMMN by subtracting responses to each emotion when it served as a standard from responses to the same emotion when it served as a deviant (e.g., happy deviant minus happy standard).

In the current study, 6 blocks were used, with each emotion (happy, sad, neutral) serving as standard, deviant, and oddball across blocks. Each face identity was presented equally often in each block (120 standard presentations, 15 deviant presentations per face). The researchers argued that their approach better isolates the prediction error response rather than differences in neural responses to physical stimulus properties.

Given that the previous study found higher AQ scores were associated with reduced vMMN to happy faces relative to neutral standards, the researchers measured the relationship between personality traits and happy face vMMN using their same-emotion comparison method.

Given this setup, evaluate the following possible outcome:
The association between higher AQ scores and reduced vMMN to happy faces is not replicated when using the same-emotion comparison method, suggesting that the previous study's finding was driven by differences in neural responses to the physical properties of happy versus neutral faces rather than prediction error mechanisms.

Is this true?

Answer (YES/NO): YES